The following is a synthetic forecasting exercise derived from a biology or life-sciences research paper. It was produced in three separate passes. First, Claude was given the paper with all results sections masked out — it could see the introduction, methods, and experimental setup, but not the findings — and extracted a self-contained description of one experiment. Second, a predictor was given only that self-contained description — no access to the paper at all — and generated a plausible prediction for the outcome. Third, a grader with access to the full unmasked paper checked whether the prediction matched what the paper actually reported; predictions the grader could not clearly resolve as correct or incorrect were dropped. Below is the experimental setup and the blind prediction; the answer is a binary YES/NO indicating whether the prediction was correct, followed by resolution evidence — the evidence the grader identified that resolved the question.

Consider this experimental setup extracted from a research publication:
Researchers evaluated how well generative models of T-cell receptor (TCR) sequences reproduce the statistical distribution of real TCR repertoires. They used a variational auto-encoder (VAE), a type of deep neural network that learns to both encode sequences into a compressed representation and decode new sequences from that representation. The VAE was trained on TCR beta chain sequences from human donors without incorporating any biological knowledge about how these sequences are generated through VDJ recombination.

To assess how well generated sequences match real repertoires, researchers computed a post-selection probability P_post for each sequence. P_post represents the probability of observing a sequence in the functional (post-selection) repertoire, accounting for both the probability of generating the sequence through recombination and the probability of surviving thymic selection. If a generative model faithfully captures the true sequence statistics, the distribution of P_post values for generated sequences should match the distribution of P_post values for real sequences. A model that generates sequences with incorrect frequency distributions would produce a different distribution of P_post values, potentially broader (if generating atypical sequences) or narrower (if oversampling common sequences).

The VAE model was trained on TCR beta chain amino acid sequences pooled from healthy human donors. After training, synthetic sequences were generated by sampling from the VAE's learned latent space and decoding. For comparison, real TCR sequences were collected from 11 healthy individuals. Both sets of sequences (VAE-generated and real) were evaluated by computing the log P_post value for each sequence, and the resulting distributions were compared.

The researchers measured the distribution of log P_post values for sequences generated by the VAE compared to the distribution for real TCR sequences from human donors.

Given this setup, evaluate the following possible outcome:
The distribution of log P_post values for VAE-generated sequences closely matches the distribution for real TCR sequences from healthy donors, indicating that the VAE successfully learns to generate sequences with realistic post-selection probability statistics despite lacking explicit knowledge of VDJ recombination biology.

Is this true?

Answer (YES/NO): NO